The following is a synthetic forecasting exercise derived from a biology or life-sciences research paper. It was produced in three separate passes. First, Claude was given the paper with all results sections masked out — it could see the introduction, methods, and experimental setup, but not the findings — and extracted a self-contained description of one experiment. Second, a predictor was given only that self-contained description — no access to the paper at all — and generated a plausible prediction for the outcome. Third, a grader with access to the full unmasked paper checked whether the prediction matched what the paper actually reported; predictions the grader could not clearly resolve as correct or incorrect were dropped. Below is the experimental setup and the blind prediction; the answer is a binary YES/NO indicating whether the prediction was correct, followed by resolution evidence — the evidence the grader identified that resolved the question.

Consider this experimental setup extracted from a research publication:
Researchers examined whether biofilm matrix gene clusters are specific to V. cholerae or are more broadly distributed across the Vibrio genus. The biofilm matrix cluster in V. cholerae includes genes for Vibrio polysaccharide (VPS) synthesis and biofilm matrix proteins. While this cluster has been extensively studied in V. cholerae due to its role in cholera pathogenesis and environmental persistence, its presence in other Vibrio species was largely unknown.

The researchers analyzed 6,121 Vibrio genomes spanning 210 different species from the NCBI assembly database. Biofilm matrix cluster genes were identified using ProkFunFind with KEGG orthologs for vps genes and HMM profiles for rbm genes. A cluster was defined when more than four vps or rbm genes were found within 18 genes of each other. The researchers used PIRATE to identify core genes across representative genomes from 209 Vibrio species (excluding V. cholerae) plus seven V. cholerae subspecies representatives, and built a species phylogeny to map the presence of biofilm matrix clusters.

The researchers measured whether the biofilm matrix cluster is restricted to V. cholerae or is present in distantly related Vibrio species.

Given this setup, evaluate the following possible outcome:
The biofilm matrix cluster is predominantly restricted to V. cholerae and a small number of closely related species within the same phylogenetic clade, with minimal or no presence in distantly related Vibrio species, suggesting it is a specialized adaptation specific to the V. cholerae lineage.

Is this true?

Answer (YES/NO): NO